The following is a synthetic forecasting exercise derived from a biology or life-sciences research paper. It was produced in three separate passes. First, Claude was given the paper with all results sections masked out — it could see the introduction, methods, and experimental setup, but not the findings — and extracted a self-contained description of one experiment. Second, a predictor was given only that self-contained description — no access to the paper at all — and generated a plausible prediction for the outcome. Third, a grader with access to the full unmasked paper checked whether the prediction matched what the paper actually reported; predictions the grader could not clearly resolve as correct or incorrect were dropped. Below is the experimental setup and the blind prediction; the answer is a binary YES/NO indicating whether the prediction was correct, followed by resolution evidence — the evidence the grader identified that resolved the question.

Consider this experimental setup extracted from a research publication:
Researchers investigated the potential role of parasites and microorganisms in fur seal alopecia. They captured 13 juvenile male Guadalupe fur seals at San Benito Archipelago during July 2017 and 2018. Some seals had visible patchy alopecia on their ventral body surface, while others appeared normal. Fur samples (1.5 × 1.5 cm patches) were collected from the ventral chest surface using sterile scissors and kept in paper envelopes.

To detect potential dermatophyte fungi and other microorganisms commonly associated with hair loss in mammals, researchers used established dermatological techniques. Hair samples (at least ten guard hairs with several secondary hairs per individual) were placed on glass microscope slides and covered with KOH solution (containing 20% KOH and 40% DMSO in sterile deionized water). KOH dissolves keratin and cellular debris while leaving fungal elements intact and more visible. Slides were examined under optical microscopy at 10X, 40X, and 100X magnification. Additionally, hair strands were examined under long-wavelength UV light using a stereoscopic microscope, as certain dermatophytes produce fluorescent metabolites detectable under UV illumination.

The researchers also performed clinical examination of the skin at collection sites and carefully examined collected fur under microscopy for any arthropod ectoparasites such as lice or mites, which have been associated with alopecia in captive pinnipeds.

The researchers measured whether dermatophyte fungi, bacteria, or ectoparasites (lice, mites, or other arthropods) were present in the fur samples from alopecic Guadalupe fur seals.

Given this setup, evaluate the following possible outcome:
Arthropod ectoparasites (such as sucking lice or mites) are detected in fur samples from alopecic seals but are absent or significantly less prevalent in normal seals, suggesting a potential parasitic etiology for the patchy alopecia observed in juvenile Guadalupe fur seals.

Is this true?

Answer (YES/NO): NO